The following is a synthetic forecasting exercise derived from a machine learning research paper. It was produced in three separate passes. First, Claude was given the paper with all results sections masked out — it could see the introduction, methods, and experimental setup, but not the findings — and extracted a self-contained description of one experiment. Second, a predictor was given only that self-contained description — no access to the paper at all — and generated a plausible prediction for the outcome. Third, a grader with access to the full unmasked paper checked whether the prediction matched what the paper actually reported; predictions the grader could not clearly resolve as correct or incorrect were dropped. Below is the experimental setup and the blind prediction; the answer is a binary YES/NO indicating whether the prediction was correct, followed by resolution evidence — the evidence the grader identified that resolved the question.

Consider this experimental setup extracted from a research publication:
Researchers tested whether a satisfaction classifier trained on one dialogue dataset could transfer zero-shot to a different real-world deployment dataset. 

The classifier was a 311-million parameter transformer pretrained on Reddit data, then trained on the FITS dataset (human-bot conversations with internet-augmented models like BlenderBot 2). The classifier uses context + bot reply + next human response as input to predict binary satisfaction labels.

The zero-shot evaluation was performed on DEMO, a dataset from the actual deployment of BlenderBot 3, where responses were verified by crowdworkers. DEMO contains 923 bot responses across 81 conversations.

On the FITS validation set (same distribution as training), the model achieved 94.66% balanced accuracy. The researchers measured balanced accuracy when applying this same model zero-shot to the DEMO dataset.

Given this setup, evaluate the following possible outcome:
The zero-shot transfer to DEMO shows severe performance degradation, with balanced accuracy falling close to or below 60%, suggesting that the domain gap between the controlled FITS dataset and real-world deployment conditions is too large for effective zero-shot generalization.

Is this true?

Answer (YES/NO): YES